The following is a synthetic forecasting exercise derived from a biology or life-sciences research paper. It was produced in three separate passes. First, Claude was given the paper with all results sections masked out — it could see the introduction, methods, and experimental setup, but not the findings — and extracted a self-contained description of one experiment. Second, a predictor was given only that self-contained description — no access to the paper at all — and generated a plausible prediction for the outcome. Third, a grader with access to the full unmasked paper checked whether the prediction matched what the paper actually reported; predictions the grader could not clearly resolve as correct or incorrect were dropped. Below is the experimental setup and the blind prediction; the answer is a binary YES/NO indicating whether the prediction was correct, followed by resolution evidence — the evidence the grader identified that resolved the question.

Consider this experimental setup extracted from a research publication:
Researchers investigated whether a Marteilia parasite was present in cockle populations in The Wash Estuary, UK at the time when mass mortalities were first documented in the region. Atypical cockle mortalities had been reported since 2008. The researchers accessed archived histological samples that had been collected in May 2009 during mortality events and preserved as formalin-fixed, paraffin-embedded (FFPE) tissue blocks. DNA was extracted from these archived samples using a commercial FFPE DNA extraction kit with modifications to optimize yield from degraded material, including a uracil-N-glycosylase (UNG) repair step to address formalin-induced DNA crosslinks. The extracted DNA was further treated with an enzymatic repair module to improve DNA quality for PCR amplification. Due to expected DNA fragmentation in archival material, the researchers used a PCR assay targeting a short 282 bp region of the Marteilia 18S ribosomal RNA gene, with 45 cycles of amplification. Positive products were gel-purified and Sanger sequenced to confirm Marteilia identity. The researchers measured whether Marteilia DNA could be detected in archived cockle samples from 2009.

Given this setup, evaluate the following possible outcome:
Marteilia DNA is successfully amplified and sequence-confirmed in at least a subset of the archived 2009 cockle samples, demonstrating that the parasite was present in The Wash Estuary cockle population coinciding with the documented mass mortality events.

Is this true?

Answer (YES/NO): YES